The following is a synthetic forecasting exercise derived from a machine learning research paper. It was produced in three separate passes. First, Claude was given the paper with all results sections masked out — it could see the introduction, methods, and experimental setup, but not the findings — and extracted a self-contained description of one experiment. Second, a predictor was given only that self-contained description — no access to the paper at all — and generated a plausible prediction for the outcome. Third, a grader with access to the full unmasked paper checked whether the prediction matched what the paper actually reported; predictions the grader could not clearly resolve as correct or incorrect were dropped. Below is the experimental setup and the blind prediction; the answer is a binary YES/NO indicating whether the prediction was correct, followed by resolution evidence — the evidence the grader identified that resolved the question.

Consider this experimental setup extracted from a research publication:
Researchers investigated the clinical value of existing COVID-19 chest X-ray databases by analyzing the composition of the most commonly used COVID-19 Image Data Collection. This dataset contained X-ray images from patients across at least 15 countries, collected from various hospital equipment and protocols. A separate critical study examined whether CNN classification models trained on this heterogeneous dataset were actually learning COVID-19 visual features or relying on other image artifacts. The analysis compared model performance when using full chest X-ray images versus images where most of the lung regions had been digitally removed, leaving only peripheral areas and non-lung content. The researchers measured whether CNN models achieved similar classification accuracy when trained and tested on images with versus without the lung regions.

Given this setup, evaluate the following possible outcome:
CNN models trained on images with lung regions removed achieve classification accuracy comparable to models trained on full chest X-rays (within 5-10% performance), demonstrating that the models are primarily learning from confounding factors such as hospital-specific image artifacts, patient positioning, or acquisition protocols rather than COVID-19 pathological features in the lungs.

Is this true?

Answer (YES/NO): YES